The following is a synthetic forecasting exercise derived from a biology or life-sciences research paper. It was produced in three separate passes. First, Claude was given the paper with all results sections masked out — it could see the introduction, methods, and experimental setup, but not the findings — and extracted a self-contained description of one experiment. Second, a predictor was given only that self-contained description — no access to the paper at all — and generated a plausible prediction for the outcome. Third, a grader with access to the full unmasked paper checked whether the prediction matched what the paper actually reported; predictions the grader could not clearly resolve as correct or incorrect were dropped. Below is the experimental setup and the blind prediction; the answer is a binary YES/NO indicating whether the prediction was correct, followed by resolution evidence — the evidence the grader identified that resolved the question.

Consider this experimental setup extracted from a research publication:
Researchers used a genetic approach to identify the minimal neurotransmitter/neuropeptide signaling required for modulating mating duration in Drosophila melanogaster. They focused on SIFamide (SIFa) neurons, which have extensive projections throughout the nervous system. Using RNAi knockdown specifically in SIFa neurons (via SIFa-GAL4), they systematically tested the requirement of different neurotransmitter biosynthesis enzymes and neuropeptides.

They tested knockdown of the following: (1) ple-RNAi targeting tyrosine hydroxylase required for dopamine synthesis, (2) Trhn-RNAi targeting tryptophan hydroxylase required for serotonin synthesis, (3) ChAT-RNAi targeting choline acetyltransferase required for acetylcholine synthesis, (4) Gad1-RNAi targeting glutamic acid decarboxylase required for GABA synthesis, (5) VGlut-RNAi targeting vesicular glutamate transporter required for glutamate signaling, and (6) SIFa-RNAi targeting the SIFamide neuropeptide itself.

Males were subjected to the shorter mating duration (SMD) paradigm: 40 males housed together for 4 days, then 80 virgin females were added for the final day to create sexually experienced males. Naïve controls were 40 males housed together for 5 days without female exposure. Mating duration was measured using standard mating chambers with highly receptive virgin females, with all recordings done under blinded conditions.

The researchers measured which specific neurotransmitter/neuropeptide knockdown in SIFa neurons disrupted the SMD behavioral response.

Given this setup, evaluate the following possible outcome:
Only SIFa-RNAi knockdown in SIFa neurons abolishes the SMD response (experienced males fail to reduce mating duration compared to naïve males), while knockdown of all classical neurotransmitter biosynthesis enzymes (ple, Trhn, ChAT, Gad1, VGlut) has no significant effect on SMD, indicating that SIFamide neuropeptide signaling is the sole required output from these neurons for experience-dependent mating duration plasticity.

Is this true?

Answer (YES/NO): NO